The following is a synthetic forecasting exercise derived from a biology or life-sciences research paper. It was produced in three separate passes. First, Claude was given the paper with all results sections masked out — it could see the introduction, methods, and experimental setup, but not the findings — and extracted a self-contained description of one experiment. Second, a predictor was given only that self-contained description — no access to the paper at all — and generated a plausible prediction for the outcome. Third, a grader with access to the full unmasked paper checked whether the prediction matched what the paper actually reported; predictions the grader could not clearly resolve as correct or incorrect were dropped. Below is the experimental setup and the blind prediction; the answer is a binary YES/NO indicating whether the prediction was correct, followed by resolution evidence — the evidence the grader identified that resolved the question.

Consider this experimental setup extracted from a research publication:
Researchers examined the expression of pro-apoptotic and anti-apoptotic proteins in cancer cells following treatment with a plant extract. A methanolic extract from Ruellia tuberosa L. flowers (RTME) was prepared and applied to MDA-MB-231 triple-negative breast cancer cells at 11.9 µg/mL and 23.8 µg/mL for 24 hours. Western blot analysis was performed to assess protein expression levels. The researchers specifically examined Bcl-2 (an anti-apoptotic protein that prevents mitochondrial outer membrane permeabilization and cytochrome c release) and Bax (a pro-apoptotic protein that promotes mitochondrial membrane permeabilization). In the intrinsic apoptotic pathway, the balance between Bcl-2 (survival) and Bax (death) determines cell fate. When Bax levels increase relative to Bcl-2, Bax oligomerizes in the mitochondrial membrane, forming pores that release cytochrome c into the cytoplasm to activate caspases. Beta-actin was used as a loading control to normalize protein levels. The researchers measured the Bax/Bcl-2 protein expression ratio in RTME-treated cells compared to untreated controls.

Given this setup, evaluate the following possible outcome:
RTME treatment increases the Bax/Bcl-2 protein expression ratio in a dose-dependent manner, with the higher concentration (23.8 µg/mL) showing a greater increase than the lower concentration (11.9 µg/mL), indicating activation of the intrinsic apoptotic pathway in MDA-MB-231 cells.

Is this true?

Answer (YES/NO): YES